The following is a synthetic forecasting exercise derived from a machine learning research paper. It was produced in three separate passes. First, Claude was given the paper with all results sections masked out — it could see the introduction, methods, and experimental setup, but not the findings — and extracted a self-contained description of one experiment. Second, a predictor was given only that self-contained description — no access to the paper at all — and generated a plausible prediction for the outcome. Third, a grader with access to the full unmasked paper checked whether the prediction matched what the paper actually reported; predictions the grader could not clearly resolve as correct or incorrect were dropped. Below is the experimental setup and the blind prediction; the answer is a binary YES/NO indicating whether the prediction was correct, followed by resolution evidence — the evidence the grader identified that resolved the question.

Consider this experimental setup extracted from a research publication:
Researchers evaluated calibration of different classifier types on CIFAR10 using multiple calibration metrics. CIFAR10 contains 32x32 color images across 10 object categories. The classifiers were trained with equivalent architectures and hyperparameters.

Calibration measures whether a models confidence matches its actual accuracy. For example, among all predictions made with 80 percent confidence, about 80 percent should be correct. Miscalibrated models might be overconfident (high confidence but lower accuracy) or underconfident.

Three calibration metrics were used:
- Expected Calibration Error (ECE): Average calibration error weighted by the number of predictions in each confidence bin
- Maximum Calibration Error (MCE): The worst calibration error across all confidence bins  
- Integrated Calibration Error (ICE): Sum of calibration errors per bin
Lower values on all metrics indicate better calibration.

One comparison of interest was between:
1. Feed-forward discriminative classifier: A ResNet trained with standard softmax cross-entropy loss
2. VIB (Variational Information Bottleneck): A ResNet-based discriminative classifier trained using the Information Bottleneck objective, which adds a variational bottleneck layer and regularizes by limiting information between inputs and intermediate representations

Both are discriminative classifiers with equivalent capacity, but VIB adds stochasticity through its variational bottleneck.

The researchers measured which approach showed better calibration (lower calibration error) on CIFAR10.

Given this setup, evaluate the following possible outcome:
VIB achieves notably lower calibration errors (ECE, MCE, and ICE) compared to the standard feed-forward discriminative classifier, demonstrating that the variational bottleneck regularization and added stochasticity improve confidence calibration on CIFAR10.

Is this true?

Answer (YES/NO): NO